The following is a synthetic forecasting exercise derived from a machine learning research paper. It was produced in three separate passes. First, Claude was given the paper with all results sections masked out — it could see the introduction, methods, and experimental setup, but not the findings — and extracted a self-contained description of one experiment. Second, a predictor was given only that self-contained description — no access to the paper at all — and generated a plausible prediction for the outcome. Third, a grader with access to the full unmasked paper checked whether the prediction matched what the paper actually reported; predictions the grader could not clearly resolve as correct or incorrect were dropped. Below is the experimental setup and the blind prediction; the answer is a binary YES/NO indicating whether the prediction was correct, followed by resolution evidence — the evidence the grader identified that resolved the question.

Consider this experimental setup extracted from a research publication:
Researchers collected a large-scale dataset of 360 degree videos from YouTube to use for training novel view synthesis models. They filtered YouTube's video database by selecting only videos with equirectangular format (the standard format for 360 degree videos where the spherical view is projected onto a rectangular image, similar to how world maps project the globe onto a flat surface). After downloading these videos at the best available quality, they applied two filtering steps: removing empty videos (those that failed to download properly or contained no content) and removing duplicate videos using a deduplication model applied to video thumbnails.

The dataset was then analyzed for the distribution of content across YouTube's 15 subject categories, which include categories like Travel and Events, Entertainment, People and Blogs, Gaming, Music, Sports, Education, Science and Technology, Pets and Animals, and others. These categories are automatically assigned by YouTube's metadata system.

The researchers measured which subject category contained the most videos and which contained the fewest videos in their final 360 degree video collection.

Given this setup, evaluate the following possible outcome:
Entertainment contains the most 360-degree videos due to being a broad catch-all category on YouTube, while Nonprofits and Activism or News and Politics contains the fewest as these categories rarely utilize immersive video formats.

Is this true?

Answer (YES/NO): NO